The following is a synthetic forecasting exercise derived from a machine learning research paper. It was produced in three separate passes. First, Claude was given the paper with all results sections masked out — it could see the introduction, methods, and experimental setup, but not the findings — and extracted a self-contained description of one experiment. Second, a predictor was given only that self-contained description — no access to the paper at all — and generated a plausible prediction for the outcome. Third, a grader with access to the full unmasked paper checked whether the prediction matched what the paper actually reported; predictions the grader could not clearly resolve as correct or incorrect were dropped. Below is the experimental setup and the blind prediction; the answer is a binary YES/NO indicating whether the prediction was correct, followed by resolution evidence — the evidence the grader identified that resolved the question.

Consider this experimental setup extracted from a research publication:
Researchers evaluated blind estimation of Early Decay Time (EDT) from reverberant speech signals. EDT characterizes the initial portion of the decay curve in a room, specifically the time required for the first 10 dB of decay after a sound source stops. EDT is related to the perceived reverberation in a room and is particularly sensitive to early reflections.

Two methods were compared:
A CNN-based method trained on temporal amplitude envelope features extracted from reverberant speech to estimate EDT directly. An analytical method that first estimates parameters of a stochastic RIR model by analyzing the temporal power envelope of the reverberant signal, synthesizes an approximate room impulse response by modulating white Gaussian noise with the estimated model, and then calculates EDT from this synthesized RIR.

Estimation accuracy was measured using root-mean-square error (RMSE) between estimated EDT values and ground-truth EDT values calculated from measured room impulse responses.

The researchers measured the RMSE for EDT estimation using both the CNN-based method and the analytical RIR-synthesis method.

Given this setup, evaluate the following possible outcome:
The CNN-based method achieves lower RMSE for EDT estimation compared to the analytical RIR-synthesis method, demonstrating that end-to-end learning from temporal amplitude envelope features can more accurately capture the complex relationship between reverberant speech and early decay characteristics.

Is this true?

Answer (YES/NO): NO